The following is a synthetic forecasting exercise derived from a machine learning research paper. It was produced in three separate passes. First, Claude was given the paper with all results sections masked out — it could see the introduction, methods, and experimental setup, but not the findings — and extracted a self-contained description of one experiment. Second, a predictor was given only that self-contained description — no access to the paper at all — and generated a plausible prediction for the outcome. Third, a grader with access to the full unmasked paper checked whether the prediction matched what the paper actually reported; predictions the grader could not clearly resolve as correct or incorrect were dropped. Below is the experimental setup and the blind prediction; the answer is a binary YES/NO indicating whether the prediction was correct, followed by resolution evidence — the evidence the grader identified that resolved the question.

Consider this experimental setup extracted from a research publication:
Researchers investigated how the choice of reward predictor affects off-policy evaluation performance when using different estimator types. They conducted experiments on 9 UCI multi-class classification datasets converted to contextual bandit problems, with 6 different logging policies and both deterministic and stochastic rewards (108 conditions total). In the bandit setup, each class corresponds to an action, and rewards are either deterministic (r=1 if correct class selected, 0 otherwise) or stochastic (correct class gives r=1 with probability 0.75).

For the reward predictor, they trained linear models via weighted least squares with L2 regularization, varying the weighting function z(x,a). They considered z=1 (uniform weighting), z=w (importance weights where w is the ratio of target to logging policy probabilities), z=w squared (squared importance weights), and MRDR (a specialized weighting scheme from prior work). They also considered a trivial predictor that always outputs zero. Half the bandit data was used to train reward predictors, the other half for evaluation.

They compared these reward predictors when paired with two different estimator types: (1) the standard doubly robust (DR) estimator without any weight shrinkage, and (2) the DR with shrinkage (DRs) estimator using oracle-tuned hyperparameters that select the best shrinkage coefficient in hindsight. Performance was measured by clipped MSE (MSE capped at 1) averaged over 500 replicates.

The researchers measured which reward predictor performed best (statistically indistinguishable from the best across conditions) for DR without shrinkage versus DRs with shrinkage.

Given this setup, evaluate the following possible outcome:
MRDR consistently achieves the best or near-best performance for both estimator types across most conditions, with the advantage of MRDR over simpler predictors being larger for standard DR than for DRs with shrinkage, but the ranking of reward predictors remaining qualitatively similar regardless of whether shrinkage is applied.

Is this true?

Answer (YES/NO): NO